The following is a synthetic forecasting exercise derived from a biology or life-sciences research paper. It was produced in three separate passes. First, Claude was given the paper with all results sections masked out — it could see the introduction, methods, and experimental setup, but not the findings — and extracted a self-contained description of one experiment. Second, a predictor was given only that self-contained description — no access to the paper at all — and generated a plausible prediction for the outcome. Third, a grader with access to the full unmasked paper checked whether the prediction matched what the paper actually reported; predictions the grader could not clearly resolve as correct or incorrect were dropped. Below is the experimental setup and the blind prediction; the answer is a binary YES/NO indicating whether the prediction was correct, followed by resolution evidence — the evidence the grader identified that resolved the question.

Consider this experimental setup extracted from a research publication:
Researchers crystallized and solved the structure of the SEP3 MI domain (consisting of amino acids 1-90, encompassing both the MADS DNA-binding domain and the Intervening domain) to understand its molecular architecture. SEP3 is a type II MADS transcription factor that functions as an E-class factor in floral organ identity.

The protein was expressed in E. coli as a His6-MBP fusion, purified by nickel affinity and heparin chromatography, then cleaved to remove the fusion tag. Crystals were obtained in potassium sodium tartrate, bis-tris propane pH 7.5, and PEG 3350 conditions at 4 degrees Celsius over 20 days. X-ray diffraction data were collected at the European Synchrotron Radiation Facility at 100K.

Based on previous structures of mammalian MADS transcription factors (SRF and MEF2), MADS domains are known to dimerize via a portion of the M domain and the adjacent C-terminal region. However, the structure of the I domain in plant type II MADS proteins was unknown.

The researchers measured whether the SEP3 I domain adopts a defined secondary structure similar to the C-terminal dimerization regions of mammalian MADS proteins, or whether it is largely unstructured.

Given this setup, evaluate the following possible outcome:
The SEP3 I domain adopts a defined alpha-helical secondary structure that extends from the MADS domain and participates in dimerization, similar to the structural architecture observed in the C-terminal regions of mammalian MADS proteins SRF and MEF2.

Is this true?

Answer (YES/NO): YES